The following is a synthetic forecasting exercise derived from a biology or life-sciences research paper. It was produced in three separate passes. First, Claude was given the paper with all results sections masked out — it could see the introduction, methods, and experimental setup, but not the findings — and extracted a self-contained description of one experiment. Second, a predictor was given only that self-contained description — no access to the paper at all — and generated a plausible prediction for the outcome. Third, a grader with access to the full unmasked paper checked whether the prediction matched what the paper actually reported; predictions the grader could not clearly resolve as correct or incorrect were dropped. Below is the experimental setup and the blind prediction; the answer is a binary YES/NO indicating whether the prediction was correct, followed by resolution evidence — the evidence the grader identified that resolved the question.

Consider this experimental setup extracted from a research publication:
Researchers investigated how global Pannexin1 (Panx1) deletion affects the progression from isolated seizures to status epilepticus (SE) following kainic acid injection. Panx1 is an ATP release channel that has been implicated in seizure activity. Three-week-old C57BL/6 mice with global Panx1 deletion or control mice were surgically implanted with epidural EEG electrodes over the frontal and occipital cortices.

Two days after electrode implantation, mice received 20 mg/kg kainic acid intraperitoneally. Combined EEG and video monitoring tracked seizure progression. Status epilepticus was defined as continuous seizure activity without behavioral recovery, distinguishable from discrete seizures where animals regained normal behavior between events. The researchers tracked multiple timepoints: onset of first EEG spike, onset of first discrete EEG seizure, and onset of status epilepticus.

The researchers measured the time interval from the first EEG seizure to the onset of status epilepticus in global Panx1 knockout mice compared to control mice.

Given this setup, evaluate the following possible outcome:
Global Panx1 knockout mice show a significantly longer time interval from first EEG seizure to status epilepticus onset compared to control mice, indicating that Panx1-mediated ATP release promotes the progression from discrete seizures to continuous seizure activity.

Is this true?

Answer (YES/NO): NO